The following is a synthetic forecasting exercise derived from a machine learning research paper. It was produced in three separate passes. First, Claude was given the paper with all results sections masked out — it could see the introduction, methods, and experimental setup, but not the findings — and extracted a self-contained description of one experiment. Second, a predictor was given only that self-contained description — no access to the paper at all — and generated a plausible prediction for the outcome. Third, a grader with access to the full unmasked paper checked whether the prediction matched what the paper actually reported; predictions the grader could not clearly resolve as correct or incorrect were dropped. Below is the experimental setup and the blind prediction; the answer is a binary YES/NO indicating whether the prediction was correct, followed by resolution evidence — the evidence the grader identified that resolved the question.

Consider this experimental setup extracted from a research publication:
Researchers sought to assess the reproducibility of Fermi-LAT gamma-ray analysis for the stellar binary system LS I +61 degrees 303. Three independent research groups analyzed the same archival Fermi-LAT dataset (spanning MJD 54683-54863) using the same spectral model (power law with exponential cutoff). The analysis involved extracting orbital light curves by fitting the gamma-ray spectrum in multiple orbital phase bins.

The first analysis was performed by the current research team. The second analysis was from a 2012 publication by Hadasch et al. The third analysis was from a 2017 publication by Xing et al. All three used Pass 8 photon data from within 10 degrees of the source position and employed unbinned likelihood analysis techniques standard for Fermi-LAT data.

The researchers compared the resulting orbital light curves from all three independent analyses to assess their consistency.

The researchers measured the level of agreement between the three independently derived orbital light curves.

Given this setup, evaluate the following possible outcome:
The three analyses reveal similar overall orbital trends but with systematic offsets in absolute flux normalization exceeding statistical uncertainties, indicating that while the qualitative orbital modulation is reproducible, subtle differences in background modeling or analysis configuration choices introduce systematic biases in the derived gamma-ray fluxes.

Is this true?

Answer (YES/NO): NO